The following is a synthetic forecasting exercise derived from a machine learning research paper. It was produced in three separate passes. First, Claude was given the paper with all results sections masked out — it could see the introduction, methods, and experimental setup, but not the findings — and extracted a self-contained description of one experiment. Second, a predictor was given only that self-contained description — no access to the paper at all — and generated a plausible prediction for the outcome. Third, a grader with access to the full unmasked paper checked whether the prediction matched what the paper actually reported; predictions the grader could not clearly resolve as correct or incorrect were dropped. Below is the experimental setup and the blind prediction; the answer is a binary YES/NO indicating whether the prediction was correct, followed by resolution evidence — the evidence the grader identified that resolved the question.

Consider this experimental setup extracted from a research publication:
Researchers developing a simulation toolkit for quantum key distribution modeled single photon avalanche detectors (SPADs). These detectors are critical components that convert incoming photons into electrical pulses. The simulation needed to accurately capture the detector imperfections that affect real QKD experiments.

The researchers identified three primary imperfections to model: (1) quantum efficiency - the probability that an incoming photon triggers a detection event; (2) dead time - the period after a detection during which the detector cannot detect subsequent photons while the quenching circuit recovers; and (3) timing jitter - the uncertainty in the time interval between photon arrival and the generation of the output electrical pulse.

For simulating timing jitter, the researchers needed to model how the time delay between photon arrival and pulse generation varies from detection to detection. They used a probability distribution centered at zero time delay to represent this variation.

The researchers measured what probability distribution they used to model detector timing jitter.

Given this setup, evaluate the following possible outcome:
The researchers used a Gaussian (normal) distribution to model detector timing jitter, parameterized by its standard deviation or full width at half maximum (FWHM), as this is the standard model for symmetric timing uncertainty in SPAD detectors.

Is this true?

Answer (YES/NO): YES